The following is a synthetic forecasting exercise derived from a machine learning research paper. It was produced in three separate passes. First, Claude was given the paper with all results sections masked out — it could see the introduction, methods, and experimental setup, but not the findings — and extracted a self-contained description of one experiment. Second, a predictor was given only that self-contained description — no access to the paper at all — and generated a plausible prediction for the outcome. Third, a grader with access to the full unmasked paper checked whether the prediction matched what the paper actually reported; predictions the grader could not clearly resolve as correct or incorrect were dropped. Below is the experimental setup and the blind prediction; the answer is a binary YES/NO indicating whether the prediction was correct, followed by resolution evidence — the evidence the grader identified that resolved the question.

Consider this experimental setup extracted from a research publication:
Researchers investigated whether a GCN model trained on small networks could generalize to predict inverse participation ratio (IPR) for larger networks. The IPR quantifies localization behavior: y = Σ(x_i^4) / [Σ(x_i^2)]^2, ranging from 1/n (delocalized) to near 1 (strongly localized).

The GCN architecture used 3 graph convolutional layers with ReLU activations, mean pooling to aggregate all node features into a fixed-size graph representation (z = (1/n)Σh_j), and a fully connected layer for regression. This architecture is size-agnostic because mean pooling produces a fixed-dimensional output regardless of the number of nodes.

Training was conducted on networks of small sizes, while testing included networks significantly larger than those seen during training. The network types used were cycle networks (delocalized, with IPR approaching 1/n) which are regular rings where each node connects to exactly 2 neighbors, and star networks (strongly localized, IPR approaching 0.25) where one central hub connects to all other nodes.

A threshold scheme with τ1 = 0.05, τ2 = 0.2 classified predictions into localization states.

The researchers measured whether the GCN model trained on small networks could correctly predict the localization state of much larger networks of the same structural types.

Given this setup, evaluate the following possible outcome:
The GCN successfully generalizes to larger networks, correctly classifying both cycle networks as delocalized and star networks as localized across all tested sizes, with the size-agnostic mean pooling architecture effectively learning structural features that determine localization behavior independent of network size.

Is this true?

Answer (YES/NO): YES